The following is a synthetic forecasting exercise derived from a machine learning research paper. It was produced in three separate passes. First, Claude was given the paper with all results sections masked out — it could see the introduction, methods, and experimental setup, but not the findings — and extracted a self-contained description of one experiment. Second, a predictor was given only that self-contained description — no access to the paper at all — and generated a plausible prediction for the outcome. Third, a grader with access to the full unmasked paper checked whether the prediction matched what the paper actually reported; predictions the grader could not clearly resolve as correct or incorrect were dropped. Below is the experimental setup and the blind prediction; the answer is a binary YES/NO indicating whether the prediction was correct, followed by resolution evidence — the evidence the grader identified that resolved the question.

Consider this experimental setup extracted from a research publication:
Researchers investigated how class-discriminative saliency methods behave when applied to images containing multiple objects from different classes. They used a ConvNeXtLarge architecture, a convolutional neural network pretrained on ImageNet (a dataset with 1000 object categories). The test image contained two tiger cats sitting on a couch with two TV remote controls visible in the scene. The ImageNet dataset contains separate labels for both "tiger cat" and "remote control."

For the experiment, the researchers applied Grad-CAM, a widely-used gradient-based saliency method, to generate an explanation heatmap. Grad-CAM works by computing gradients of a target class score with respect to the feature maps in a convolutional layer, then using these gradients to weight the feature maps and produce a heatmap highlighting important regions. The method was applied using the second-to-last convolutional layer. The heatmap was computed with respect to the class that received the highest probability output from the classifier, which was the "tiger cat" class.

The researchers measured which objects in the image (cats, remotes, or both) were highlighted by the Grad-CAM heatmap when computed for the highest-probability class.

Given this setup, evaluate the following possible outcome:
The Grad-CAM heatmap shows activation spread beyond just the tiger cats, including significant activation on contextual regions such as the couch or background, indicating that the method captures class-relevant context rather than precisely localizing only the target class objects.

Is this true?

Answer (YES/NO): NO